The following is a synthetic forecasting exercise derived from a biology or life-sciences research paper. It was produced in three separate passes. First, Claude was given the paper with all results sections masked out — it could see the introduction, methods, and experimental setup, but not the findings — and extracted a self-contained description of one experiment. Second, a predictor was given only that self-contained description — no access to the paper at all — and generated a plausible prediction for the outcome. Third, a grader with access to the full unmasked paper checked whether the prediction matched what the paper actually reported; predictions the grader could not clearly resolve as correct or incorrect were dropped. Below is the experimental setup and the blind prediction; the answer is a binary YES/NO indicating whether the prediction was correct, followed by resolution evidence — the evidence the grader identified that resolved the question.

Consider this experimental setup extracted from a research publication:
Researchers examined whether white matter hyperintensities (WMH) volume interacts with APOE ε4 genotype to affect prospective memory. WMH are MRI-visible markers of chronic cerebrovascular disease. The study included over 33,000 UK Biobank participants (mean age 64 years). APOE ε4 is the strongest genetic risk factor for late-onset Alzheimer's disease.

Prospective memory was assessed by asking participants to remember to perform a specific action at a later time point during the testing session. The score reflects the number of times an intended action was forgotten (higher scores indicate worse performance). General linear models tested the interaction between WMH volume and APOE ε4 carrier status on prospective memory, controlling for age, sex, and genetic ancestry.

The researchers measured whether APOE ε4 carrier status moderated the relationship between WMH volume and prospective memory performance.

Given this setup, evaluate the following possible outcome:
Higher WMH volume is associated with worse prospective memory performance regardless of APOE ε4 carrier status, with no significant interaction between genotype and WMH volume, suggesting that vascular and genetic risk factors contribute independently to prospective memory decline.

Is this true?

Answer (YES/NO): NO